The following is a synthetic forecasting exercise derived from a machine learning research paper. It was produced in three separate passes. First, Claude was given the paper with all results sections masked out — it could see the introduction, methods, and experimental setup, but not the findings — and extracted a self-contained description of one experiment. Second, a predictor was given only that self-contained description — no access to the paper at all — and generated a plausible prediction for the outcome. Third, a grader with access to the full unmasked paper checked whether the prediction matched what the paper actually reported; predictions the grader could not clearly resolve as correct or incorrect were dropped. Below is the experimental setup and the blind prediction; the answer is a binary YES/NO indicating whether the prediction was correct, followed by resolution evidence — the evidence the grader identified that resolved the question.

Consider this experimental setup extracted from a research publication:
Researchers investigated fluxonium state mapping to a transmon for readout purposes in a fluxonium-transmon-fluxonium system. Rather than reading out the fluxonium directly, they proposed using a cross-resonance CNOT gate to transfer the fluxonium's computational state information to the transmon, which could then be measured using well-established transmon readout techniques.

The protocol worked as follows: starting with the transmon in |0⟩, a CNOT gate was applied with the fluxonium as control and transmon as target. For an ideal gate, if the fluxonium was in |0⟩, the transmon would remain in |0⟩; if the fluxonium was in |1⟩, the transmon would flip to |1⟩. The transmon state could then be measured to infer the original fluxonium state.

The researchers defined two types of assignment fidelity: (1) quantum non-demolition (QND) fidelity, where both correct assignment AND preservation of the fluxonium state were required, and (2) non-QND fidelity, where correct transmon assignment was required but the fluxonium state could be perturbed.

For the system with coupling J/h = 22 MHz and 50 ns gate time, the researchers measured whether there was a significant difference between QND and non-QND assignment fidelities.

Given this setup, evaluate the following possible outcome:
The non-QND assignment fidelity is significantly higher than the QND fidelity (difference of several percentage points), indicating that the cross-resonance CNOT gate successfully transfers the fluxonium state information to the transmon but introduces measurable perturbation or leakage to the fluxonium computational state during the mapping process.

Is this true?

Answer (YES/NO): NO